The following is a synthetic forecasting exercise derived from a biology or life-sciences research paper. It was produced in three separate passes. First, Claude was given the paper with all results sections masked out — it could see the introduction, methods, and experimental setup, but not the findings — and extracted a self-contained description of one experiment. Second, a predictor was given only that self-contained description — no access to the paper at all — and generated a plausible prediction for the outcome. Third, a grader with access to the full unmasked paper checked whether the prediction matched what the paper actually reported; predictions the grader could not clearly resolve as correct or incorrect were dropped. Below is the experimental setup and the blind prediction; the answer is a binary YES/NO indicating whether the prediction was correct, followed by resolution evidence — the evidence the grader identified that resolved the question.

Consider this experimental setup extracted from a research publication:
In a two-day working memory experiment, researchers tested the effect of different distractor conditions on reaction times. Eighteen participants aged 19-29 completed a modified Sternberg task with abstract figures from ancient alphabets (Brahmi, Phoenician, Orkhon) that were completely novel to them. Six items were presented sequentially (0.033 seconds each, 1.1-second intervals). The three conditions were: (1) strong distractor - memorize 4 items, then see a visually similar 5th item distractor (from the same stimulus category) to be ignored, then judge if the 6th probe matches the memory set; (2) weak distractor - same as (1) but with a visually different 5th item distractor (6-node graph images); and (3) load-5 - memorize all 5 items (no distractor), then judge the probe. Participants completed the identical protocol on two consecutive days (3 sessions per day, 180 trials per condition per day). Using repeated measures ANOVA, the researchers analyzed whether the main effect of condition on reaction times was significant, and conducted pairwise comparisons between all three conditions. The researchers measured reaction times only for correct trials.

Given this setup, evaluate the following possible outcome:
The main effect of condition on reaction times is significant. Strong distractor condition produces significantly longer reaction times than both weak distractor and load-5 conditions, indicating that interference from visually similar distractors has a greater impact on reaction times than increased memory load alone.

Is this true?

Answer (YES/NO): NO